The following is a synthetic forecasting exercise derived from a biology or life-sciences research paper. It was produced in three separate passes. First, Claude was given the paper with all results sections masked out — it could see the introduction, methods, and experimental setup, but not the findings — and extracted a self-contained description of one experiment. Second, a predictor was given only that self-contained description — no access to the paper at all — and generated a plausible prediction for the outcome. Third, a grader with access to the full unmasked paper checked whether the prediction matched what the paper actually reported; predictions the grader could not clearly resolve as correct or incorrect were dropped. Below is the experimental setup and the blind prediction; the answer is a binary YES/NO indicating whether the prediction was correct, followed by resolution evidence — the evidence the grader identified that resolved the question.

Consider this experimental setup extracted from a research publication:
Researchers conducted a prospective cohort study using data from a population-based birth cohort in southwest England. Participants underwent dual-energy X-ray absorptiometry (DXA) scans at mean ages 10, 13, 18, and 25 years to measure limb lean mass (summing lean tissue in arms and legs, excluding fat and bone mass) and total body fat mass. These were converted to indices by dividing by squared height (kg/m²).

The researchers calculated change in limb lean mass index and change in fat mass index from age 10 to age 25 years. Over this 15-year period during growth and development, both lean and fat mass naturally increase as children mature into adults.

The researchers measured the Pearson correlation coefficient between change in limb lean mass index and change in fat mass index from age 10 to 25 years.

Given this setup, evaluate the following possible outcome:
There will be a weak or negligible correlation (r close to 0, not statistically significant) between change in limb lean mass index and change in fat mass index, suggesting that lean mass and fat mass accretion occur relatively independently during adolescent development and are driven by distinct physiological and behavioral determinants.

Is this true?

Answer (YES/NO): NO